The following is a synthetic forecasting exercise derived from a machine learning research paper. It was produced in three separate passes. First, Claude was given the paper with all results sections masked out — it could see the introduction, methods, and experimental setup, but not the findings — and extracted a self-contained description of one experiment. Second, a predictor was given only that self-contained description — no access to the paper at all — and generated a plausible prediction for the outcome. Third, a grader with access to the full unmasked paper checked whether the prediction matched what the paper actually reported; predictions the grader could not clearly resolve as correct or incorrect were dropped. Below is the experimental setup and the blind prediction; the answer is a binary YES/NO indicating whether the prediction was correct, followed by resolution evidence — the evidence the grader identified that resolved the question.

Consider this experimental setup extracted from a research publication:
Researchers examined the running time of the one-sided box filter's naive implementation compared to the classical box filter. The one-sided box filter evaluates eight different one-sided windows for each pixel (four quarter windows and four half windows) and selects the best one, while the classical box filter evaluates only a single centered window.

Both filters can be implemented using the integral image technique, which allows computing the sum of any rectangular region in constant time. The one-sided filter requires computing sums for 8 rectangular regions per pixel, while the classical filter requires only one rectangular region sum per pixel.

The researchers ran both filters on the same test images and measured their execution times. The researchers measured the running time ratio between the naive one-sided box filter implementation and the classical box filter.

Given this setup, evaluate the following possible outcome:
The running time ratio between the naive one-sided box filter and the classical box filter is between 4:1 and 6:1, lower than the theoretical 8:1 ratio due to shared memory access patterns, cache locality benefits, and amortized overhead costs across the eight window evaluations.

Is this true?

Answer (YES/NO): NO